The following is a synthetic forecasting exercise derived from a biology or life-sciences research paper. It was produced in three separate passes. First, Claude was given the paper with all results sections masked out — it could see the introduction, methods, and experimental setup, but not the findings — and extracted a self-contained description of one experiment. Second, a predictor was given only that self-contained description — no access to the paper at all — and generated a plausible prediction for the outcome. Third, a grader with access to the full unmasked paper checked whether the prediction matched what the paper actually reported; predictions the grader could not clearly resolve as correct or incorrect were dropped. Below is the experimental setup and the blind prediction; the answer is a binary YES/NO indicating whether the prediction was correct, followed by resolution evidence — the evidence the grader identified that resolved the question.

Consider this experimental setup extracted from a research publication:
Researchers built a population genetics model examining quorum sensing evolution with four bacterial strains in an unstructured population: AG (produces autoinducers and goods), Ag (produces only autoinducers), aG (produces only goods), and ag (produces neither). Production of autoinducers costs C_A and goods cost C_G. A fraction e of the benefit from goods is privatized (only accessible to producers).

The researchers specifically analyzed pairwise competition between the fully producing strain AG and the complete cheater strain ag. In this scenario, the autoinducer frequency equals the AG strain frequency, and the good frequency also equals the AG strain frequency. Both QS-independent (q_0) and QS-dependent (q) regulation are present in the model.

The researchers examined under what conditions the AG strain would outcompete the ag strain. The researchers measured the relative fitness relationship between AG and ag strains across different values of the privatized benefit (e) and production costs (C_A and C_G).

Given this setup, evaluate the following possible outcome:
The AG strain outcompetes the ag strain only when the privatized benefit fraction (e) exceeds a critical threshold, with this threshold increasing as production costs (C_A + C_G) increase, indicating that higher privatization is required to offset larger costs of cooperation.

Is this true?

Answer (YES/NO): YES